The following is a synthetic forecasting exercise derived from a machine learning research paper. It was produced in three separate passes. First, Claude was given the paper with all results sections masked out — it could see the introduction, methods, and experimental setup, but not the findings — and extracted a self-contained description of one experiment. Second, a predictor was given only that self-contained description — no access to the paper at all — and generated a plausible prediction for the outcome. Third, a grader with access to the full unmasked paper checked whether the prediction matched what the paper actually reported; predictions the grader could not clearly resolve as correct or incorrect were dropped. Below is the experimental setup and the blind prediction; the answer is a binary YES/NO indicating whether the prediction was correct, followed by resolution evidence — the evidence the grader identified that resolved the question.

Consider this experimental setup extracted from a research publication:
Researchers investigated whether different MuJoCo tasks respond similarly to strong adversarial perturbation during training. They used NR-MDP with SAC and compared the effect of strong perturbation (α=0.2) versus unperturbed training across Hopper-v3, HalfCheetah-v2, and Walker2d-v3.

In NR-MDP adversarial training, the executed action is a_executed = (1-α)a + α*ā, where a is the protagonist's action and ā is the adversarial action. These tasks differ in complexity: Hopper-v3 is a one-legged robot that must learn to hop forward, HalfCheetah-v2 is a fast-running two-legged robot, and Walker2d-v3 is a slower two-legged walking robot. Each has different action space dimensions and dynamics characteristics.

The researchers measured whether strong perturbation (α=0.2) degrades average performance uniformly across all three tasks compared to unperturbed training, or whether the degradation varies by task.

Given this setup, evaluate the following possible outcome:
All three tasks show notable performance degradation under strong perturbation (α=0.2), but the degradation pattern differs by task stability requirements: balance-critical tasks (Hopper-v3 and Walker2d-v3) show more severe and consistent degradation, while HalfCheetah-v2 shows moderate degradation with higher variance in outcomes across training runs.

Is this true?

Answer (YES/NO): NO